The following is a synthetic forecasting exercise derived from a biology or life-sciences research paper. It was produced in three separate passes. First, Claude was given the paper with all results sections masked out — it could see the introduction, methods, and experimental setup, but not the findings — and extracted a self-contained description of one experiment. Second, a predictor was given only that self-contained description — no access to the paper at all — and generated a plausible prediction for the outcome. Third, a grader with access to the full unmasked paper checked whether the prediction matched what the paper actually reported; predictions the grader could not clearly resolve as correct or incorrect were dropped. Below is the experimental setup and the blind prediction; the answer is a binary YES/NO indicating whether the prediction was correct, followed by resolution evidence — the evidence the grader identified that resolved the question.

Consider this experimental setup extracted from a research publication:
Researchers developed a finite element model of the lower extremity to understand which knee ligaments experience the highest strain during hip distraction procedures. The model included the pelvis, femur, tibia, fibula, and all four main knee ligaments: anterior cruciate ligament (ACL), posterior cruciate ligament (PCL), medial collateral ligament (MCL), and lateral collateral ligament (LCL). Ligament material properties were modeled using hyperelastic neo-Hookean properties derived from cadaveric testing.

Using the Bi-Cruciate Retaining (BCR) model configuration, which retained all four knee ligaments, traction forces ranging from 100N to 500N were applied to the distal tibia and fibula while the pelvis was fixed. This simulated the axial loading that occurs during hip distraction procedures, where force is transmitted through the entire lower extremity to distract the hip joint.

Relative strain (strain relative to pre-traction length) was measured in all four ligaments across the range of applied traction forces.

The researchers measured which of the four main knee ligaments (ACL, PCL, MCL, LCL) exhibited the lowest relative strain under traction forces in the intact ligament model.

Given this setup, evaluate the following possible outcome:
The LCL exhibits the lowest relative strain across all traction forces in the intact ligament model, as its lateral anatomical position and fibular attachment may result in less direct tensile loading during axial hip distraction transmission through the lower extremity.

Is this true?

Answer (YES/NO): NO